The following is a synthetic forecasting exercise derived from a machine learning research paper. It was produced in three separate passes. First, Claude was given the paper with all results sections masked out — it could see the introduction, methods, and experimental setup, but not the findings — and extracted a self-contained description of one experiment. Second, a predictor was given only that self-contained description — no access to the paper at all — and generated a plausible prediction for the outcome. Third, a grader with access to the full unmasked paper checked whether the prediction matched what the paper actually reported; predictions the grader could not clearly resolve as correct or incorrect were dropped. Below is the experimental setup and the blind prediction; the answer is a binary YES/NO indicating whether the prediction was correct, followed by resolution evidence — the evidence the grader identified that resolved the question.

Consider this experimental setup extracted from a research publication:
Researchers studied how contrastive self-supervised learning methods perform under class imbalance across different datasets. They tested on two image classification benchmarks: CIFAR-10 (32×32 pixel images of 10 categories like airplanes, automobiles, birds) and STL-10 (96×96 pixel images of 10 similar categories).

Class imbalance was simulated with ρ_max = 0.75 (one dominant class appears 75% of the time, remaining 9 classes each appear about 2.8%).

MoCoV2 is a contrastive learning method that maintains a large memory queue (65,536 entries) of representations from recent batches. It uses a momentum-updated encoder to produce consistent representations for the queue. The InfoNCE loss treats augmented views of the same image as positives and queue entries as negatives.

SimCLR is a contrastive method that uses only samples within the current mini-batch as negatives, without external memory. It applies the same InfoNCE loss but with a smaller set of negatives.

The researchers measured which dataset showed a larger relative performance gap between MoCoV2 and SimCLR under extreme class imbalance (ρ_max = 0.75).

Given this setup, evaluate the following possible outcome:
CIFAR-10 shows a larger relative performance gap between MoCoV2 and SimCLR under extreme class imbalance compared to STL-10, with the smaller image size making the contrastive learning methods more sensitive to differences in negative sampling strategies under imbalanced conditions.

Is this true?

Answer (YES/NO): NO